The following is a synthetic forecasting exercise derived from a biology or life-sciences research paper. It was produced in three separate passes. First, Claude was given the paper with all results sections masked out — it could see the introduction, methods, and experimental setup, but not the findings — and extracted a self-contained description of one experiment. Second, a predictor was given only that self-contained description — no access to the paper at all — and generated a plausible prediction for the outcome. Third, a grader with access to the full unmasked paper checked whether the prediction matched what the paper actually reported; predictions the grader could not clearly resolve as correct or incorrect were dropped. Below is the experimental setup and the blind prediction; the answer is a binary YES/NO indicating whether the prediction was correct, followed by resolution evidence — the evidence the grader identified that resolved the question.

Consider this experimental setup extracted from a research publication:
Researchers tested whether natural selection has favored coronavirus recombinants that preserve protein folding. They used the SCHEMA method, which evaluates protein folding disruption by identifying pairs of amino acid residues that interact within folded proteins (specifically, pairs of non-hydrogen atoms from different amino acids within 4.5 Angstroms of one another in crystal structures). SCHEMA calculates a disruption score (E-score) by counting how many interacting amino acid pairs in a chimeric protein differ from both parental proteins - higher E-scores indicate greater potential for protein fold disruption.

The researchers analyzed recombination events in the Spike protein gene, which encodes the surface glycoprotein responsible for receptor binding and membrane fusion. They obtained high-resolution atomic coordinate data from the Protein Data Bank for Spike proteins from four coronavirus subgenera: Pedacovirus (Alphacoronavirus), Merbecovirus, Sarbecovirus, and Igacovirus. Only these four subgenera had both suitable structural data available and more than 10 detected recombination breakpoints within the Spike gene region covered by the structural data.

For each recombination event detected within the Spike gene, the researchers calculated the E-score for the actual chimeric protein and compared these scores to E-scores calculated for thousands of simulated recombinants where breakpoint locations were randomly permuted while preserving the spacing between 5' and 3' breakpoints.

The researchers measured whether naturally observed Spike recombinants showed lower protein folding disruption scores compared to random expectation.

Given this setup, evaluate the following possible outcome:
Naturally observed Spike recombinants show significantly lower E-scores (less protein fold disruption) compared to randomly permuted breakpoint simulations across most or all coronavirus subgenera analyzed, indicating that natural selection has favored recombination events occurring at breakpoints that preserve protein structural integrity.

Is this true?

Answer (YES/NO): NO